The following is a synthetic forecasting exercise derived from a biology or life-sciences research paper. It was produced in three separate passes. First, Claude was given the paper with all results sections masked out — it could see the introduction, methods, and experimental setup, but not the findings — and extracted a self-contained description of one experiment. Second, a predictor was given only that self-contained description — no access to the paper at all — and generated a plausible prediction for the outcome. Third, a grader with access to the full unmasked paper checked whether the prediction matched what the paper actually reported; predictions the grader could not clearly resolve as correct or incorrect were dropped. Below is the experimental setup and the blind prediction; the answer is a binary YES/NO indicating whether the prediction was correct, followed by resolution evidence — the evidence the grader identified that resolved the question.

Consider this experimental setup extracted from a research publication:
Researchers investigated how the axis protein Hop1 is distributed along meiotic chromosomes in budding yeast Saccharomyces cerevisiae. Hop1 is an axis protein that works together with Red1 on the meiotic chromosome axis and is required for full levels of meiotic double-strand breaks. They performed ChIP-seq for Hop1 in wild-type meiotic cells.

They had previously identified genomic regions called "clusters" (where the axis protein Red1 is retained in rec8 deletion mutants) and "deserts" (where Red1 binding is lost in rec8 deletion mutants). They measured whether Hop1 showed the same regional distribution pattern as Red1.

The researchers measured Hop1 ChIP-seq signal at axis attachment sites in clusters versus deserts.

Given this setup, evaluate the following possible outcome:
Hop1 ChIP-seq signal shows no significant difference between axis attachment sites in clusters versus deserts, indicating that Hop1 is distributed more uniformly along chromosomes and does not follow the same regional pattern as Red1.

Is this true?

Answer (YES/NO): NO